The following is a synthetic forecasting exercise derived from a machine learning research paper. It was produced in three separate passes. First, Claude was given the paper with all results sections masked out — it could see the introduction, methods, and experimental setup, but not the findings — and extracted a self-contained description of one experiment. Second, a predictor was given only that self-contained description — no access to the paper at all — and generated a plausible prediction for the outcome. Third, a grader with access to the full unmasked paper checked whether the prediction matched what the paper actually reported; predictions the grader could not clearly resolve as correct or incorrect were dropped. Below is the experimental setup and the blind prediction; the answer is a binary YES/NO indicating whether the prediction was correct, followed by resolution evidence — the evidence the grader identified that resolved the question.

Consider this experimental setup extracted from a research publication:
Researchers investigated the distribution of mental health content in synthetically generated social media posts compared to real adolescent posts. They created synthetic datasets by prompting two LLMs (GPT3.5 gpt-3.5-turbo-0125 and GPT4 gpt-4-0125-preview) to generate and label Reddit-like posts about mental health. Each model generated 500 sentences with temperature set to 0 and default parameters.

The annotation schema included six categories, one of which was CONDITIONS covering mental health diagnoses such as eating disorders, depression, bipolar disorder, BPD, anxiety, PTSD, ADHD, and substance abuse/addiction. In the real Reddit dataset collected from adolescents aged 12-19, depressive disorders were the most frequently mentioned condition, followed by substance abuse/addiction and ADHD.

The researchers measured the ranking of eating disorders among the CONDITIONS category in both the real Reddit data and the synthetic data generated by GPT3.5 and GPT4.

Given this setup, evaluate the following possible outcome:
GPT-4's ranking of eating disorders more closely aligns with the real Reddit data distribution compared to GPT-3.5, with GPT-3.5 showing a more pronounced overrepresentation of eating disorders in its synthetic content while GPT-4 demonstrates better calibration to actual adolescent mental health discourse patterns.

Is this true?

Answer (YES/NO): NO